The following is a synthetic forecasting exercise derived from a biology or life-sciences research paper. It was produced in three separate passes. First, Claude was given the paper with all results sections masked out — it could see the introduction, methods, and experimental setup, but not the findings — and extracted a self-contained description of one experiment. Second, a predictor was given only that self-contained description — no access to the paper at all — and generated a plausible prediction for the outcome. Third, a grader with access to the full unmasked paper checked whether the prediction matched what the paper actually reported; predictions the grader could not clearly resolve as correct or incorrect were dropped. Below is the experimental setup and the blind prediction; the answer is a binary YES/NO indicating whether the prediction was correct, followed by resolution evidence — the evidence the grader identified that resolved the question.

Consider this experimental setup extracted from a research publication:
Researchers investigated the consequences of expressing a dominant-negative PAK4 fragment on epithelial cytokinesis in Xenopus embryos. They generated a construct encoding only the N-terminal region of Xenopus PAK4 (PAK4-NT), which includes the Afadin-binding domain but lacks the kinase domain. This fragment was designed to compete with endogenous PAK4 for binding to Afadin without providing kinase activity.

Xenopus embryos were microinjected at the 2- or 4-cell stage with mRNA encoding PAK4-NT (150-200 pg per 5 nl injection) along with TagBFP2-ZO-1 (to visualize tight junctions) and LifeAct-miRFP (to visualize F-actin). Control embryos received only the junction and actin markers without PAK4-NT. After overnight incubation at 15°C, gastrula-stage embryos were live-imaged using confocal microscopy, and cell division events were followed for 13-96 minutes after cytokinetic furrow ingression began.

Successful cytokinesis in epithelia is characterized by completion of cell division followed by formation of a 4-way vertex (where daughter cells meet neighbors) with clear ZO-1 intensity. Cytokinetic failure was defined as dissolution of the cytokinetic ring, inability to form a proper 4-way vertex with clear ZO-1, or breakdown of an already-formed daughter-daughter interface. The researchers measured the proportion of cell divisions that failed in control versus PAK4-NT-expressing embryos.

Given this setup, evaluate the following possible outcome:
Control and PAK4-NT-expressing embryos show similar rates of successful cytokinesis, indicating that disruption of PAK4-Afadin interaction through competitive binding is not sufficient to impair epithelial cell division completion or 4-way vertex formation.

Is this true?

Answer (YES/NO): NO